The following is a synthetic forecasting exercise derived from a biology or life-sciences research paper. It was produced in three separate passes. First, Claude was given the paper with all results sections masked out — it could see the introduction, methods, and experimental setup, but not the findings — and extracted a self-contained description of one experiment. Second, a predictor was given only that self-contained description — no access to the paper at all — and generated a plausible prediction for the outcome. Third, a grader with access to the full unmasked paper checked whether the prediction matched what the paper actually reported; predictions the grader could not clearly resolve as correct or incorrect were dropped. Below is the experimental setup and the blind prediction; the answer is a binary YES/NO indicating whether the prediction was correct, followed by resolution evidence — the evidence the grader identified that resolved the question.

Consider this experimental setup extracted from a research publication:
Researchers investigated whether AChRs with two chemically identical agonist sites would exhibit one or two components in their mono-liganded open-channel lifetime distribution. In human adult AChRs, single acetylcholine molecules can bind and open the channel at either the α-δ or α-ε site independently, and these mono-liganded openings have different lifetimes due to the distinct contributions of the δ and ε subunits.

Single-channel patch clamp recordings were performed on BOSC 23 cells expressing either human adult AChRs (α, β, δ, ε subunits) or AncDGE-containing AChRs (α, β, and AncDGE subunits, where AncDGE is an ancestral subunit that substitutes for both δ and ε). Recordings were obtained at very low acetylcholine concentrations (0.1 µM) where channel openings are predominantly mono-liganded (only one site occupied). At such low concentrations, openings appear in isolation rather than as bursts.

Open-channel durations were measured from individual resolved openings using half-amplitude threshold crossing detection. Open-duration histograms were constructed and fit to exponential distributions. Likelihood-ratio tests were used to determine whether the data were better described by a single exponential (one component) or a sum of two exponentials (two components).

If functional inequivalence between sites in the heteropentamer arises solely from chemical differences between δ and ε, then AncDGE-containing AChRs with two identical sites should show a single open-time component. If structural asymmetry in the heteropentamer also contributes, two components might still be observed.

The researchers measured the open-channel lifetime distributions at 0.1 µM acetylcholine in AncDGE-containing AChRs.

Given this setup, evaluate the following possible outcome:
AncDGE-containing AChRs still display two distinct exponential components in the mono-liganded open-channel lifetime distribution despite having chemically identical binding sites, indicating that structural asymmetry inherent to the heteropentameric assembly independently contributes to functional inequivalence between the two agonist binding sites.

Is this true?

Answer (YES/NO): YES